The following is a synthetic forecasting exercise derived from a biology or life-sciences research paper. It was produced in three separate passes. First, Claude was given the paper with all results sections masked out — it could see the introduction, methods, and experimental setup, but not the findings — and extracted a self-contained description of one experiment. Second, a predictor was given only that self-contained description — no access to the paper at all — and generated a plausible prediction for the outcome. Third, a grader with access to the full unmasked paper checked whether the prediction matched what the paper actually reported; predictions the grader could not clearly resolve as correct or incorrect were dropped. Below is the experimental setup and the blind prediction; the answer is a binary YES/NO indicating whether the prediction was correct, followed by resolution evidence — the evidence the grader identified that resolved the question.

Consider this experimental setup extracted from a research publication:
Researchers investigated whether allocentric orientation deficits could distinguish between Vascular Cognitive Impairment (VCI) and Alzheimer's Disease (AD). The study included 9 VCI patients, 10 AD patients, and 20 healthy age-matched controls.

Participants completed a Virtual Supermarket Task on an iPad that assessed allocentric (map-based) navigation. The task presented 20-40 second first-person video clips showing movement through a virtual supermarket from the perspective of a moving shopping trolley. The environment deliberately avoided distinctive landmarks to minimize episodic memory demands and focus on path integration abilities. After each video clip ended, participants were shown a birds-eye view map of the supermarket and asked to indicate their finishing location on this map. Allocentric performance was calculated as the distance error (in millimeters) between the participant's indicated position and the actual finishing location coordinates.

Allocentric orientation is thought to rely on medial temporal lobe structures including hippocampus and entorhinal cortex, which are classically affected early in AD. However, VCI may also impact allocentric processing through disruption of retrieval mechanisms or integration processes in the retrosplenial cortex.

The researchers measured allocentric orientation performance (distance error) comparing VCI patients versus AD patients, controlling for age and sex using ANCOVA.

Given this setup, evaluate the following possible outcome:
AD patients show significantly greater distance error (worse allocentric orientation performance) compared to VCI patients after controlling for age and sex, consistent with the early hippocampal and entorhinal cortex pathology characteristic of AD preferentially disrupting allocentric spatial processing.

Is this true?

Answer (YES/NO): NO